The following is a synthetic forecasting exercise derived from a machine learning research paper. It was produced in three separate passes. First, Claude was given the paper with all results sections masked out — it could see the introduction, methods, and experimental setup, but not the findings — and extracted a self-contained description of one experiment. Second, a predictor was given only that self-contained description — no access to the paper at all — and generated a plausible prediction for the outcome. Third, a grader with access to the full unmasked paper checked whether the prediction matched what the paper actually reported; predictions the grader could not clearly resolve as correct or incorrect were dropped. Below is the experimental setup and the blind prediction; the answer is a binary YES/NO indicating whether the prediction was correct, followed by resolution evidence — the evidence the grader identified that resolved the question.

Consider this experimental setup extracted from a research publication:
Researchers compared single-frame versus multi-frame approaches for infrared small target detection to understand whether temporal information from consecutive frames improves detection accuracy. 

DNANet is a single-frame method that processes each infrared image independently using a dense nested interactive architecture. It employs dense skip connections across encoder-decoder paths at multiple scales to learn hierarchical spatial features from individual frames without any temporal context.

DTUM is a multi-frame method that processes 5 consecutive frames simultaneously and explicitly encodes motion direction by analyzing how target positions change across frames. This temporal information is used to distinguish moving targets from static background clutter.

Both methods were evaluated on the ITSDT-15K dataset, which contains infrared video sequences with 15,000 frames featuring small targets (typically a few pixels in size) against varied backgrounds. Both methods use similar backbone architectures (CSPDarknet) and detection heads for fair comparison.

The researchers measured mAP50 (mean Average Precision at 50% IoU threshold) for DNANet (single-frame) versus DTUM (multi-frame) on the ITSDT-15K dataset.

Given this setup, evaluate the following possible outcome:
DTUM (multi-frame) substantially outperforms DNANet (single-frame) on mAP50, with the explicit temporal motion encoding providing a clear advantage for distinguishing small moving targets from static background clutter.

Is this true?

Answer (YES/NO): NO